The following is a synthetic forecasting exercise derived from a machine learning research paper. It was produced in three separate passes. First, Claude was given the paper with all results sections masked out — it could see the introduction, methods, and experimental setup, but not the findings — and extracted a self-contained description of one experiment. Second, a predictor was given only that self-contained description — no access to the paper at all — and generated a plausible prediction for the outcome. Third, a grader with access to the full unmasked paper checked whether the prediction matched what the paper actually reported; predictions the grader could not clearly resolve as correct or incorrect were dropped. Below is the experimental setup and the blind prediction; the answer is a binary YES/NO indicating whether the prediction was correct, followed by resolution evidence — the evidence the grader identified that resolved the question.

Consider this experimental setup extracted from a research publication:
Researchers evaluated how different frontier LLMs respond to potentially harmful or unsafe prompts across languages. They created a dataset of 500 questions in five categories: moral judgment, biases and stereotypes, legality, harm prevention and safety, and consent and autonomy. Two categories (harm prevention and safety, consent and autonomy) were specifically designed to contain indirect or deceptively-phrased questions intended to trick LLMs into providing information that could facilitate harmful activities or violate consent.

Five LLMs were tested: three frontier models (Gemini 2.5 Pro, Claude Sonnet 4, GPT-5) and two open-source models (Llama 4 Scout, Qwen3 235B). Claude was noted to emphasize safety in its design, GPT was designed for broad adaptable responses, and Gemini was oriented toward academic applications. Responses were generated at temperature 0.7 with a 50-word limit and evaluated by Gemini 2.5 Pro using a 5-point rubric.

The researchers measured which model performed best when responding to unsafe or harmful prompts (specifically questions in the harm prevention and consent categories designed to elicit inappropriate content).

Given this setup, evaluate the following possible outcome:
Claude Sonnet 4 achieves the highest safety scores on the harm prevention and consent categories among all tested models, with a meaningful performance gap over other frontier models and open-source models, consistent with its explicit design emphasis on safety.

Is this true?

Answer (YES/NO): NO